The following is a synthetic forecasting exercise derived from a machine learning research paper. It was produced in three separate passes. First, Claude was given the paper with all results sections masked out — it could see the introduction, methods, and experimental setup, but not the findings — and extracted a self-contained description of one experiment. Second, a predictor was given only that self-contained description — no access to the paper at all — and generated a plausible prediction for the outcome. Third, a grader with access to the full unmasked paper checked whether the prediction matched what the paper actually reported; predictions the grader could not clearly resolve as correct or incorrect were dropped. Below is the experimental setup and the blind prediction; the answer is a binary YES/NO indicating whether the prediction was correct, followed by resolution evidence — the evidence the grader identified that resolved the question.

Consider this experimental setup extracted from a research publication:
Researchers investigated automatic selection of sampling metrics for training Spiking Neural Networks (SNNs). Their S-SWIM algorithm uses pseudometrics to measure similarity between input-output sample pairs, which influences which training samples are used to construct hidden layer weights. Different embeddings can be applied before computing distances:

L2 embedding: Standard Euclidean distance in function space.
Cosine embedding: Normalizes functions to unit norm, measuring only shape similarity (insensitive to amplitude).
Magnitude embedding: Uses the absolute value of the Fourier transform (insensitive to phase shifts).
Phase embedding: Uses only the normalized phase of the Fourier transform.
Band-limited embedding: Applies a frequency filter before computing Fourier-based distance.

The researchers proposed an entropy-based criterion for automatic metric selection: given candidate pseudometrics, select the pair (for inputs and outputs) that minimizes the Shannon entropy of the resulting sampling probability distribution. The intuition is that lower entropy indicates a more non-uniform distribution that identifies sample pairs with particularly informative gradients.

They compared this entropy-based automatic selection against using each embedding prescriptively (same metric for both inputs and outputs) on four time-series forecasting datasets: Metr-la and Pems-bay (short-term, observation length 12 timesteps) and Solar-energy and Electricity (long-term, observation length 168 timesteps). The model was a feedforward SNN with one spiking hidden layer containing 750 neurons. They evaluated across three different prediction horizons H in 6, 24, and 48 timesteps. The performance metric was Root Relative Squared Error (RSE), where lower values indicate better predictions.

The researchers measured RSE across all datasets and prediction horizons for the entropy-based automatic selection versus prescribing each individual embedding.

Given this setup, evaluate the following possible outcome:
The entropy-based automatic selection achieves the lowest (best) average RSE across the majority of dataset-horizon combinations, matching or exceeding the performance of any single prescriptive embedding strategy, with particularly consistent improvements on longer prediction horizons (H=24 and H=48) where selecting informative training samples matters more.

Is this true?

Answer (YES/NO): NO